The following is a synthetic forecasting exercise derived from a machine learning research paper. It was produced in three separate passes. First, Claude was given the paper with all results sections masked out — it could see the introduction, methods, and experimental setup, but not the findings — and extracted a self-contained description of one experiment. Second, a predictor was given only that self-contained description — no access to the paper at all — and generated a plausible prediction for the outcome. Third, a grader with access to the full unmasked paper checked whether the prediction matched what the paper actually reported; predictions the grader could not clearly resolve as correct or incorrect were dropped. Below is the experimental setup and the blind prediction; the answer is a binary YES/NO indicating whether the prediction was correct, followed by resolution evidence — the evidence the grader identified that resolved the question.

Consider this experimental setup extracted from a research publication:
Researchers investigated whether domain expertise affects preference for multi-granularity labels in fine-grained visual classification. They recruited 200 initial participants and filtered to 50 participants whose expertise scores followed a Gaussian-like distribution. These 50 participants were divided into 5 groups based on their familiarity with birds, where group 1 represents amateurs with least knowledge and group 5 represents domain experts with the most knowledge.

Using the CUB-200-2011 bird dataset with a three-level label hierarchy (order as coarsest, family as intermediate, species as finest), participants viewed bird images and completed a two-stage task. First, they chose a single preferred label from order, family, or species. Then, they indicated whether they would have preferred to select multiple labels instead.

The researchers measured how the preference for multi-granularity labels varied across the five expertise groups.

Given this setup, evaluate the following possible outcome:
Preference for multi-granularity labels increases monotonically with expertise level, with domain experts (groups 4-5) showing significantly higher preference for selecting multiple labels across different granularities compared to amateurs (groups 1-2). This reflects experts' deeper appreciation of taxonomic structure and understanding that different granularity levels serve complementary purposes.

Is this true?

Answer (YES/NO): NO